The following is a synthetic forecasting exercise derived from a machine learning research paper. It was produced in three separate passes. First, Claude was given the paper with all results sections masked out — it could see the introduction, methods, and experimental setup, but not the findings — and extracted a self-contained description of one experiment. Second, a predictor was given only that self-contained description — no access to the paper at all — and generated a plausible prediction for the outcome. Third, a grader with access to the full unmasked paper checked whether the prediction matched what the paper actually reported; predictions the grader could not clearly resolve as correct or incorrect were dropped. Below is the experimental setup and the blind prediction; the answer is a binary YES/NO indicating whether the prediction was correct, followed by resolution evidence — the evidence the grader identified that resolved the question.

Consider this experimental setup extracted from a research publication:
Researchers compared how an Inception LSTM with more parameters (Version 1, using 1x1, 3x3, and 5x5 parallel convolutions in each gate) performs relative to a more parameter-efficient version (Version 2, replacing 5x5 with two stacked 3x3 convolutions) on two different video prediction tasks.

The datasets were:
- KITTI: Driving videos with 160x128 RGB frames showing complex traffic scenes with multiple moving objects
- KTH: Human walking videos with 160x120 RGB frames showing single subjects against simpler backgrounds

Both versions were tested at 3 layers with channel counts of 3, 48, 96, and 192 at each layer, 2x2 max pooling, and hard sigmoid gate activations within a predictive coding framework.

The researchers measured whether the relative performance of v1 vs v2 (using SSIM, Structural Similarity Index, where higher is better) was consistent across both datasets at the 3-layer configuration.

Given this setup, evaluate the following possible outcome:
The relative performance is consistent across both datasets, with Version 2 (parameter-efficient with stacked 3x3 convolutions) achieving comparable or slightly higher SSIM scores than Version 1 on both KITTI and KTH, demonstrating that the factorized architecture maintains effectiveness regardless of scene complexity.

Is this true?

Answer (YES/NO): NO